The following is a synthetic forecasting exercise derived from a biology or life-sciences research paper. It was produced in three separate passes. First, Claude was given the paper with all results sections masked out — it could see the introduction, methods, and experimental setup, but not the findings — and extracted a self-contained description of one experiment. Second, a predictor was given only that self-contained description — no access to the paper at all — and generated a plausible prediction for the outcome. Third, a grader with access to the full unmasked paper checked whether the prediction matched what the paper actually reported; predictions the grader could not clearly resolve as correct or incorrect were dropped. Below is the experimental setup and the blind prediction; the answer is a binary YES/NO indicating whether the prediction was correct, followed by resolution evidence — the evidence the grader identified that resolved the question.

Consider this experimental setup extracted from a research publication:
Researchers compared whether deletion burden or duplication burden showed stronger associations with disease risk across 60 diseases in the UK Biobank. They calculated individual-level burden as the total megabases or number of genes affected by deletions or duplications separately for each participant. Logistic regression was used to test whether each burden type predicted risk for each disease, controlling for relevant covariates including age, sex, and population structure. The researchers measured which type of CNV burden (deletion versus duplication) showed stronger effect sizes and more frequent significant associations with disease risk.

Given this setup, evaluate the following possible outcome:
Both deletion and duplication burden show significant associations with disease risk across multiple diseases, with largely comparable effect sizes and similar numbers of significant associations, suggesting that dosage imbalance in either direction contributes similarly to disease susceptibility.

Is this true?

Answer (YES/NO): NO